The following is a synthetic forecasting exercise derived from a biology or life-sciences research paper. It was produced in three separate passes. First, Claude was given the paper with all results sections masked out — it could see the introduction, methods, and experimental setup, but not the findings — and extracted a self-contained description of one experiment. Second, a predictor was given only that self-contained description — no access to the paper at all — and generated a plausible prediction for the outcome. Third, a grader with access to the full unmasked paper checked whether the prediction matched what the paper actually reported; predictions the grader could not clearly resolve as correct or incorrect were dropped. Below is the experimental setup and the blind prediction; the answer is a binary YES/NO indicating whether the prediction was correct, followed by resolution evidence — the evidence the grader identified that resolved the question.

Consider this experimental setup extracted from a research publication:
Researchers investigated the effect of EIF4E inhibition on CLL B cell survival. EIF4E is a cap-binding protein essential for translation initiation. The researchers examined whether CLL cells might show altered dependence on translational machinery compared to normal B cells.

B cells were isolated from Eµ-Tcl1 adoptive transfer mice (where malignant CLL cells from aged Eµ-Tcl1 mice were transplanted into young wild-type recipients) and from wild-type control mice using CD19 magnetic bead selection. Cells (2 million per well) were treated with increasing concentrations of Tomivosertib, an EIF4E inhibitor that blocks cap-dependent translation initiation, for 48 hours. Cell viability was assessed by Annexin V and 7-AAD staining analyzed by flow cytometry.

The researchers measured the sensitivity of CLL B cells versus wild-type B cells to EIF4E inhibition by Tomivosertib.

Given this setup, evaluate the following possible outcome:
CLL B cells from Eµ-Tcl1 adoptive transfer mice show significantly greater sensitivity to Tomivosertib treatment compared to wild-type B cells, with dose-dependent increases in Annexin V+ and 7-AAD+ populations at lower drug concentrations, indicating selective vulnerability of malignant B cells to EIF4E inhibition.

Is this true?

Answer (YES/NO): NO